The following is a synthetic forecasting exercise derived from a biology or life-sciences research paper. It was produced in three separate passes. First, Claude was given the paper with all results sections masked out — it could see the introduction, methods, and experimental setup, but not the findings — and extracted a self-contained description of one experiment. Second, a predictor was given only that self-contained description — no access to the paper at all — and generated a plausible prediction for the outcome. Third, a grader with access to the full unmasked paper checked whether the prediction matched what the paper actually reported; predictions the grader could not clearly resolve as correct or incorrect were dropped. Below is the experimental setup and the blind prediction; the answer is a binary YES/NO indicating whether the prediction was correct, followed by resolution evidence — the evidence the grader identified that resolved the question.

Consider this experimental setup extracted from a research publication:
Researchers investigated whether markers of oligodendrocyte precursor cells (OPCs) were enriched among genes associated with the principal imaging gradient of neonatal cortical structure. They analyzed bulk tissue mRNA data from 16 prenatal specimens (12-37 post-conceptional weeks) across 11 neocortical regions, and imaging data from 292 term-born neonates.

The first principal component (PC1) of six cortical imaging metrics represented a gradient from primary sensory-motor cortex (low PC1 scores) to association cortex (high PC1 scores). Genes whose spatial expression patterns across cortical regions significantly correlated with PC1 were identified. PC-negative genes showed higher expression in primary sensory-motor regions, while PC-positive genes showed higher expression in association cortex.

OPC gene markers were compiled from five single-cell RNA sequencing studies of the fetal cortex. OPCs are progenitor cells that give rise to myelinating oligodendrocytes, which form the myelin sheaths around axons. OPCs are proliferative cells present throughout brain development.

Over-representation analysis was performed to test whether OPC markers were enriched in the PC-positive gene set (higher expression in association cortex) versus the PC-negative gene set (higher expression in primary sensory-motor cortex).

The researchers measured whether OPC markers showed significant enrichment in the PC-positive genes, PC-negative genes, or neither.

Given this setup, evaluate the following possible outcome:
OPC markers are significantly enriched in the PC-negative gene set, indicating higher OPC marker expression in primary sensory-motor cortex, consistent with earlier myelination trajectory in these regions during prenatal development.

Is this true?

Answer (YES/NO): NO